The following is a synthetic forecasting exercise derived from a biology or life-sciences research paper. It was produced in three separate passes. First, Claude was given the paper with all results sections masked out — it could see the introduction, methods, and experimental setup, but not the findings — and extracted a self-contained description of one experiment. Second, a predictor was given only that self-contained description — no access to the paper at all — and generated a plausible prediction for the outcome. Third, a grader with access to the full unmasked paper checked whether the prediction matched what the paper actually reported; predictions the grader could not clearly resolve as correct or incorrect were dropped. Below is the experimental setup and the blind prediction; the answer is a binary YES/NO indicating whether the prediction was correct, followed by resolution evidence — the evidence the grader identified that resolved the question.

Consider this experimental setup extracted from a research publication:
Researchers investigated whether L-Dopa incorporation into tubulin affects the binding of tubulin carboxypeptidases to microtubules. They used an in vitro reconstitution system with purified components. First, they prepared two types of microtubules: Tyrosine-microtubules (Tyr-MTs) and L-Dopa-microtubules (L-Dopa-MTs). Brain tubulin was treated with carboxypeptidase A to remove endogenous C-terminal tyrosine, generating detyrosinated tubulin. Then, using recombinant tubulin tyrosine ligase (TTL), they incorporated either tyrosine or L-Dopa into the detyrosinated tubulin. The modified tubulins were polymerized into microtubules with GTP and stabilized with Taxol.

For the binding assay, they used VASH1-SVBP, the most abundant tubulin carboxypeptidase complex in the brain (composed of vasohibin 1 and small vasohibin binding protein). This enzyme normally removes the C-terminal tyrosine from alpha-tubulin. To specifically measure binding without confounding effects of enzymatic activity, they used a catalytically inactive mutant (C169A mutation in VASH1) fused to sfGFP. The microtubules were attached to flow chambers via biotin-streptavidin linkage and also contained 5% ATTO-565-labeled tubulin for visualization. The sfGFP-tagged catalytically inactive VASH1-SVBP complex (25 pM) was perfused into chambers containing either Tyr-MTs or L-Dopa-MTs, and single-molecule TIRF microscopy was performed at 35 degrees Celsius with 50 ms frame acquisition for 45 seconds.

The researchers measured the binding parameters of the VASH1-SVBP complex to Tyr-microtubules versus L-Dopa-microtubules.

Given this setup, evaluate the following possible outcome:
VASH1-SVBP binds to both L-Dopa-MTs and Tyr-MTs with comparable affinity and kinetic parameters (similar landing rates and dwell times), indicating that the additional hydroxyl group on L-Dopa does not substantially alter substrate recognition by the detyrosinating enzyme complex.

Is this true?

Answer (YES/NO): NO